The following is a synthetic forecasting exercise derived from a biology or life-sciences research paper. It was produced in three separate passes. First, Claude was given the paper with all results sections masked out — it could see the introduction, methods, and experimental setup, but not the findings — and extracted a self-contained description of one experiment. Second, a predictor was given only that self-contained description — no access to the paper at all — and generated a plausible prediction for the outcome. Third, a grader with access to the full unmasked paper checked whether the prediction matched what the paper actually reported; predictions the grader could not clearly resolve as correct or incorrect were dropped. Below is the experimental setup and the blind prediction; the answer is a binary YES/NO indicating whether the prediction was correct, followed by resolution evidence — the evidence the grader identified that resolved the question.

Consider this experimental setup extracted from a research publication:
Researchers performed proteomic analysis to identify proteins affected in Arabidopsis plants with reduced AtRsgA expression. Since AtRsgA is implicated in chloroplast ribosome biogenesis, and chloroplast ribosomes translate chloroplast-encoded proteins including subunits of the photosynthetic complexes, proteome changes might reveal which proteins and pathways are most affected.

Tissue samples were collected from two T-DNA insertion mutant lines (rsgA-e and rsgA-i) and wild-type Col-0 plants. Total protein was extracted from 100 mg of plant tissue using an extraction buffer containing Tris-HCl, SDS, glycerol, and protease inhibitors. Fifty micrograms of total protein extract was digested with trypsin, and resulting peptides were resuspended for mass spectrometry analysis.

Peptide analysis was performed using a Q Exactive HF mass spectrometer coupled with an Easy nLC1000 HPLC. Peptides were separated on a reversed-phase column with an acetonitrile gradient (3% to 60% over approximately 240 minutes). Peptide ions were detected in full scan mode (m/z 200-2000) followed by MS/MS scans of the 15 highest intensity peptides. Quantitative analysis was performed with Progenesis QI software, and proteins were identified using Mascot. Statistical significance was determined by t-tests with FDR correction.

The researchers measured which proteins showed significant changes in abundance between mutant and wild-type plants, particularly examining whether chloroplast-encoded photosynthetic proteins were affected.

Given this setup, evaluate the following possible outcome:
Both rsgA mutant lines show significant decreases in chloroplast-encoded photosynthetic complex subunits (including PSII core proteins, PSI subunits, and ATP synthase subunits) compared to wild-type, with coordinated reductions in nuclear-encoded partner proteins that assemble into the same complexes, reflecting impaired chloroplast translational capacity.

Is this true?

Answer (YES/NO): NO